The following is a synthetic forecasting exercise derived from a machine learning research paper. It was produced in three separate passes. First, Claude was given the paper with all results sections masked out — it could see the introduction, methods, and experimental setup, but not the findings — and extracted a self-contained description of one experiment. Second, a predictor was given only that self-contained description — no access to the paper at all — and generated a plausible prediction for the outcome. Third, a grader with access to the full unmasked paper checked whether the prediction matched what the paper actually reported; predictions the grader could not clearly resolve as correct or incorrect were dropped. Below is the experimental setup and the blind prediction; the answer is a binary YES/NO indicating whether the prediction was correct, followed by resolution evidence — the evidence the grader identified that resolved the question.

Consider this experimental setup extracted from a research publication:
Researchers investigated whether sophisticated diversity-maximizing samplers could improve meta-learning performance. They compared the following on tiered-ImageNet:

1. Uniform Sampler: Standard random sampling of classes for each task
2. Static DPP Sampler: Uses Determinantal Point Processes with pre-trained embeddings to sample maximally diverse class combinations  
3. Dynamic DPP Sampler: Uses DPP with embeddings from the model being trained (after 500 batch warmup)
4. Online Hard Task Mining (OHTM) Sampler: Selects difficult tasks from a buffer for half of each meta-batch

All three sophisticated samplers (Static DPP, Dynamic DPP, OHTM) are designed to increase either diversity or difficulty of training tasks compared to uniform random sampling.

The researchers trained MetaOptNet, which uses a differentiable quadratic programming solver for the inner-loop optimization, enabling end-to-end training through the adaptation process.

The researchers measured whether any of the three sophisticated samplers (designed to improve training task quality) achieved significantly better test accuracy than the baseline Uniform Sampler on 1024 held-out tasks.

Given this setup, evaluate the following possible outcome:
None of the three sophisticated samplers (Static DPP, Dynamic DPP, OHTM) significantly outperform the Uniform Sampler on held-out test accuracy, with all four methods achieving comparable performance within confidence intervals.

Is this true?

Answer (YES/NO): YES